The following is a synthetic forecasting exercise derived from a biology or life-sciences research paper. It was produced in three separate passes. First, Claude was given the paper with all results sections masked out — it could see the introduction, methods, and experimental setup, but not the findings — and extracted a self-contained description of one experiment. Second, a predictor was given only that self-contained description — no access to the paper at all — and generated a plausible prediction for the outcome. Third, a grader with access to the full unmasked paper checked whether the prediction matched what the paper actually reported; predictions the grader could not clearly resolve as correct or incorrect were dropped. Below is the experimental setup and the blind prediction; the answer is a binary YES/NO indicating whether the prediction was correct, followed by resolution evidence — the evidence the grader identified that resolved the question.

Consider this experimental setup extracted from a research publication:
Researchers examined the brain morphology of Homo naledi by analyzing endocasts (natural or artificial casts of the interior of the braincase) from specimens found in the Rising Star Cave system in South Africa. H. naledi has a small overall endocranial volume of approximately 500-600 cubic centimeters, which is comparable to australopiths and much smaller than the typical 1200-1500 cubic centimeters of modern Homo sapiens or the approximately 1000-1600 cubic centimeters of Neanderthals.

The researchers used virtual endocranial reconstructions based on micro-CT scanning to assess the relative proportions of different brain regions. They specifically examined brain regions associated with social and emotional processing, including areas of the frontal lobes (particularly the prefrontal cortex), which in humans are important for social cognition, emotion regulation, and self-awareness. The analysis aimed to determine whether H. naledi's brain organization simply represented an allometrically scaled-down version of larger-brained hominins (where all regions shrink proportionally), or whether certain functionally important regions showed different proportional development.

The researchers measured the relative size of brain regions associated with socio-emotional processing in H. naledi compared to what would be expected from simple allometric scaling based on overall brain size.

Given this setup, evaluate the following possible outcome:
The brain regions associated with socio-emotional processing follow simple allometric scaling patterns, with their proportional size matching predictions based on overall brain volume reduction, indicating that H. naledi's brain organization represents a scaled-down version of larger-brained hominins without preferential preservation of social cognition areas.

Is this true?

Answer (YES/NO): NO